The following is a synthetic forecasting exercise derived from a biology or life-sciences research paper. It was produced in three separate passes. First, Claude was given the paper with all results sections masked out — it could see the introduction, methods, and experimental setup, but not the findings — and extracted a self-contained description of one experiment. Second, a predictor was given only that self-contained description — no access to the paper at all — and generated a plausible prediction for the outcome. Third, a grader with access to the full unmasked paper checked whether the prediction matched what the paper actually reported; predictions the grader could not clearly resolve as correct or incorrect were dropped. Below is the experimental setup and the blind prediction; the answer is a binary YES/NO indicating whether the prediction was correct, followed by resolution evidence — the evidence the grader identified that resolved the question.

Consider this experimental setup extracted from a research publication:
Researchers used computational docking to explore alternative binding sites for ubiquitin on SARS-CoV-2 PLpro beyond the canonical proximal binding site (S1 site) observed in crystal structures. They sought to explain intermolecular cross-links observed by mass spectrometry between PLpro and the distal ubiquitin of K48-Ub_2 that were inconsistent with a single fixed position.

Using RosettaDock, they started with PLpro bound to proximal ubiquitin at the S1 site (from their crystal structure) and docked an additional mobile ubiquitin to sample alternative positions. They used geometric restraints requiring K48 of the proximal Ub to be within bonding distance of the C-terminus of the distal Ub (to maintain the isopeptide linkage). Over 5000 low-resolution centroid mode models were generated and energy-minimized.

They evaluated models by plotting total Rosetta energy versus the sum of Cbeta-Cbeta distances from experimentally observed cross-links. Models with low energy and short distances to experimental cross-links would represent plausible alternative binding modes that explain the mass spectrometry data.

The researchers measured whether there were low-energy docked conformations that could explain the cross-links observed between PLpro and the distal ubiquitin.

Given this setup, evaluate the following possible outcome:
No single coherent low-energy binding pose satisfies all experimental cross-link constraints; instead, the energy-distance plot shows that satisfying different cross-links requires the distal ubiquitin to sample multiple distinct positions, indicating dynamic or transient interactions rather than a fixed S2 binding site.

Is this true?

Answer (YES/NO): YES